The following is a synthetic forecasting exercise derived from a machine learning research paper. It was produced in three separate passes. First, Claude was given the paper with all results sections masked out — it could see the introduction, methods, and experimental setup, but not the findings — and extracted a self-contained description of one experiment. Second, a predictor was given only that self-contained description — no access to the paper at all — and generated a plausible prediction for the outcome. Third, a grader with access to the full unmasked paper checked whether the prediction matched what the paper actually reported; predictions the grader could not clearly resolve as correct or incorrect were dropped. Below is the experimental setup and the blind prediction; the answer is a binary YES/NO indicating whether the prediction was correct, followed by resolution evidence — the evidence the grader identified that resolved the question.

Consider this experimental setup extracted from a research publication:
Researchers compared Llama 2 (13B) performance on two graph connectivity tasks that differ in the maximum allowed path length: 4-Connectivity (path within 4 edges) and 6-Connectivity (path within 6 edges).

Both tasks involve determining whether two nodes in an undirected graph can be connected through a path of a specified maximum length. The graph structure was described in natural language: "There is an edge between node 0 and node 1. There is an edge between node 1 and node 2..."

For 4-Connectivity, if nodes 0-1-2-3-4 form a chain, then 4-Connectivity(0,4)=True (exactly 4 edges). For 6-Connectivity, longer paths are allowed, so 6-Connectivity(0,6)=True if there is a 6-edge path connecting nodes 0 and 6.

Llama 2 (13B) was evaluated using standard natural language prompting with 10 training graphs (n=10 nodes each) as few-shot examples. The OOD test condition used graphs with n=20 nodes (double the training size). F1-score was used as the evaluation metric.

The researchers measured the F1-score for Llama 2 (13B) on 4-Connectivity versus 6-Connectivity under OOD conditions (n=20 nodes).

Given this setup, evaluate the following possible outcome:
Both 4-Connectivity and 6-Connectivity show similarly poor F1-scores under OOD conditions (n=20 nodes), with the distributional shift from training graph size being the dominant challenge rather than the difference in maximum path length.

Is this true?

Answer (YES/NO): YES